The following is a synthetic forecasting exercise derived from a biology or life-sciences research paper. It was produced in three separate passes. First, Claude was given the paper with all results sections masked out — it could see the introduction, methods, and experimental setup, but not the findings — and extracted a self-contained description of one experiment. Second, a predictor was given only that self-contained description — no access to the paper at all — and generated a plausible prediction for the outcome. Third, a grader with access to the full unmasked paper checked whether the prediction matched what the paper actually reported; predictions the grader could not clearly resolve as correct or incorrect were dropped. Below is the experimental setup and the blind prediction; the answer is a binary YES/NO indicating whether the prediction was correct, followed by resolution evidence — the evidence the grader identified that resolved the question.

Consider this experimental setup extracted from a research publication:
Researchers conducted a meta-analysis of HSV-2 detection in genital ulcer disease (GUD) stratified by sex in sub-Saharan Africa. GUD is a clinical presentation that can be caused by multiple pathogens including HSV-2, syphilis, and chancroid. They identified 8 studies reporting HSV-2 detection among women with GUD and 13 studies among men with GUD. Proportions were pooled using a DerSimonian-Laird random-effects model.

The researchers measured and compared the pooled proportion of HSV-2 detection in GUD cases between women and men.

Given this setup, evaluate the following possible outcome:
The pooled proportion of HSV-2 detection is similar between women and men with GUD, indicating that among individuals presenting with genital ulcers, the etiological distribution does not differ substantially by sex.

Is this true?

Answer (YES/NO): NO